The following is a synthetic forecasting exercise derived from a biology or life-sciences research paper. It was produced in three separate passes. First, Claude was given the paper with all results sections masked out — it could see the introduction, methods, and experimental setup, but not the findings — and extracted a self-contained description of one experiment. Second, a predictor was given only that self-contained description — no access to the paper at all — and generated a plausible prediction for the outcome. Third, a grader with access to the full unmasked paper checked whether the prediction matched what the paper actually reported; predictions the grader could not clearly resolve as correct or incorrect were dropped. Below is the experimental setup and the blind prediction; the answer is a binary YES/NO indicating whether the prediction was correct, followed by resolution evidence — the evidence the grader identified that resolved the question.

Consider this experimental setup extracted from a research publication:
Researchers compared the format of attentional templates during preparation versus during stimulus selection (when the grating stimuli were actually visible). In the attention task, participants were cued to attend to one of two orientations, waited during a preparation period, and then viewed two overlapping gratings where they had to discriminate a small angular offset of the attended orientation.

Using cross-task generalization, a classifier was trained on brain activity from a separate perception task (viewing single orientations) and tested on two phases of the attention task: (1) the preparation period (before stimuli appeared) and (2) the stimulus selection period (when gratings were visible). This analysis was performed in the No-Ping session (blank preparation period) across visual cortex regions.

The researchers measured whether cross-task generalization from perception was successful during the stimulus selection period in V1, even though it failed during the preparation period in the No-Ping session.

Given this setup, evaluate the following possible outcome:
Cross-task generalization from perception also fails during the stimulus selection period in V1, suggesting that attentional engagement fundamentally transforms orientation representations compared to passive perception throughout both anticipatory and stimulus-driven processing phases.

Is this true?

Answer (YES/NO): NO